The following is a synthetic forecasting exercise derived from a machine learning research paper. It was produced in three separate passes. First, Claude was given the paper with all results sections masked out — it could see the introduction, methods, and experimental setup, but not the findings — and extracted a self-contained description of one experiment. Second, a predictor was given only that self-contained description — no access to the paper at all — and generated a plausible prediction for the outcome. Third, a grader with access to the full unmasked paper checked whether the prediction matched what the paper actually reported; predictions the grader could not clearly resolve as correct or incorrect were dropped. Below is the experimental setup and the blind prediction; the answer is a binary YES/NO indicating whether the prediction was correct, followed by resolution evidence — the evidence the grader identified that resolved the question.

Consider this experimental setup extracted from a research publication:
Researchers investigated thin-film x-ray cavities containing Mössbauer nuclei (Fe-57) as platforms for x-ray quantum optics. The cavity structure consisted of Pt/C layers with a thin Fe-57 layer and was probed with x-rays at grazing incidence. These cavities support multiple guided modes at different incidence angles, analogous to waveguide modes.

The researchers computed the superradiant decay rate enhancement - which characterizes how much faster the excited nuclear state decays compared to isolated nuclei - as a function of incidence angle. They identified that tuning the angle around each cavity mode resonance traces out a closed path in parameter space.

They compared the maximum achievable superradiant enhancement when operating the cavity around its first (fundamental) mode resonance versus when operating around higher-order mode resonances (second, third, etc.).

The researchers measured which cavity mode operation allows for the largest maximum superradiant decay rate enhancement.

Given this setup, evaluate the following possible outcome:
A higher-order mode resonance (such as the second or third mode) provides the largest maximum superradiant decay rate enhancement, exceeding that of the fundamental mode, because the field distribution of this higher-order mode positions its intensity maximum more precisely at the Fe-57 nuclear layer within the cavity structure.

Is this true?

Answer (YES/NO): NO